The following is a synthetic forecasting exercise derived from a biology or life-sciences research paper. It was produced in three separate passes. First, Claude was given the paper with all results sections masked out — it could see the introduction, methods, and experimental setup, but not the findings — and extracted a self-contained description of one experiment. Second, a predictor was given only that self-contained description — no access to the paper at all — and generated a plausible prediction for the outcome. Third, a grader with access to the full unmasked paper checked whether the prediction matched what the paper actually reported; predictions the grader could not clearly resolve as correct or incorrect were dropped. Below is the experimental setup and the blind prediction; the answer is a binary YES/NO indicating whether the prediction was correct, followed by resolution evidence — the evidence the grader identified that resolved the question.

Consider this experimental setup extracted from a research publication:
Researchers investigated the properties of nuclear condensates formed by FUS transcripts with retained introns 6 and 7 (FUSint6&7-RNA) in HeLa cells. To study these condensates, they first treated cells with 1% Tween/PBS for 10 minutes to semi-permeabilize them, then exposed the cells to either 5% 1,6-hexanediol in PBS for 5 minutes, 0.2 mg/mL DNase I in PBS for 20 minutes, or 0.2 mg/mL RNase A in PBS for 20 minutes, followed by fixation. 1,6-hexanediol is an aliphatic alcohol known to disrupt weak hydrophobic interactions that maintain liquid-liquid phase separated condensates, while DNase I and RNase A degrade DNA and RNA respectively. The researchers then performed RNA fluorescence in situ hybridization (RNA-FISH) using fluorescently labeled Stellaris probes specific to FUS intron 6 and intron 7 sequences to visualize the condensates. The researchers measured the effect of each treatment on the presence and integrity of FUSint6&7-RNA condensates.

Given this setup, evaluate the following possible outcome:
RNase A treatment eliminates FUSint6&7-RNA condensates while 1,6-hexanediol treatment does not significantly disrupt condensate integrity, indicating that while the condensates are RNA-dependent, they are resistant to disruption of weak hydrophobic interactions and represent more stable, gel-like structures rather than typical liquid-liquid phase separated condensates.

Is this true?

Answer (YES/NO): NO